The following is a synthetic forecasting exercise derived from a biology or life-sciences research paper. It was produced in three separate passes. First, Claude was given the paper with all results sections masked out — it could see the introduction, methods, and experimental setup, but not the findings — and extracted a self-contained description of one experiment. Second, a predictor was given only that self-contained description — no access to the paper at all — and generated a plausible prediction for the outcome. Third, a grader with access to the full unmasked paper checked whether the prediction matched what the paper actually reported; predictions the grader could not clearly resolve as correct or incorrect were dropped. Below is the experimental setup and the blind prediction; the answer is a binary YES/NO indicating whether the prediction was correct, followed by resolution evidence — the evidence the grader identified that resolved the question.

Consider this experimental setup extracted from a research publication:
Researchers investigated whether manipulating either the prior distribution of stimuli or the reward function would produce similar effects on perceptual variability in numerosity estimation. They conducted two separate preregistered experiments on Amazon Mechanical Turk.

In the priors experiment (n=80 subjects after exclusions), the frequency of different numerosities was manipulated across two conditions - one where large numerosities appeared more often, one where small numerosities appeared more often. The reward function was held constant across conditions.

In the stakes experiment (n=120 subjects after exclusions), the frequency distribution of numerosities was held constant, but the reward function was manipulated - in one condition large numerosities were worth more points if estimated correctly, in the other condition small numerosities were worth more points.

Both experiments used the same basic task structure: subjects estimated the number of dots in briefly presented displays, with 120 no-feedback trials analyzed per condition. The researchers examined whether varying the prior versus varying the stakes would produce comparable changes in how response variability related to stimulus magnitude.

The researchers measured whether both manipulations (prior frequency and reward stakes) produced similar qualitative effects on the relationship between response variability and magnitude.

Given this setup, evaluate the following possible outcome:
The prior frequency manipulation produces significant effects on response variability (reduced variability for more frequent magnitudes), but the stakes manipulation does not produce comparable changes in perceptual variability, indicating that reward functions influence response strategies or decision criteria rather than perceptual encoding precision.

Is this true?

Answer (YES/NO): NO